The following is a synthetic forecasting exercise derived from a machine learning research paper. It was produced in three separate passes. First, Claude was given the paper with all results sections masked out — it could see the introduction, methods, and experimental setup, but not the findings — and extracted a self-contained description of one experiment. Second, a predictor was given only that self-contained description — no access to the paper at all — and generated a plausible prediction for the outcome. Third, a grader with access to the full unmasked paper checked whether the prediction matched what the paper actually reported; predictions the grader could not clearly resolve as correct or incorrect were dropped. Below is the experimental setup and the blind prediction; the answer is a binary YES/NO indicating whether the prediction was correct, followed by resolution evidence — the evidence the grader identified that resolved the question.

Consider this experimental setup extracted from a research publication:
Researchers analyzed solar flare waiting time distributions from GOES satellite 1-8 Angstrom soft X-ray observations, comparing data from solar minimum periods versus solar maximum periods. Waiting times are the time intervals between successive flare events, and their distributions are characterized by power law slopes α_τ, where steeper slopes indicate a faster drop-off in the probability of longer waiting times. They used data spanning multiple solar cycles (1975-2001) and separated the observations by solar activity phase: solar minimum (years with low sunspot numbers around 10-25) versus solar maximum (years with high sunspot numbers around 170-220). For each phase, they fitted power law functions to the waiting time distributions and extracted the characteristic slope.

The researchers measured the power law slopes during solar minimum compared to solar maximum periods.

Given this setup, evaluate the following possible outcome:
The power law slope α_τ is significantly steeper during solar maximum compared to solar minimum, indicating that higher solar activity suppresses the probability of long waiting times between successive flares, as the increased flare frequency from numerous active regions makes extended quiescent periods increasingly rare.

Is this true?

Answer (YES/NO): YES